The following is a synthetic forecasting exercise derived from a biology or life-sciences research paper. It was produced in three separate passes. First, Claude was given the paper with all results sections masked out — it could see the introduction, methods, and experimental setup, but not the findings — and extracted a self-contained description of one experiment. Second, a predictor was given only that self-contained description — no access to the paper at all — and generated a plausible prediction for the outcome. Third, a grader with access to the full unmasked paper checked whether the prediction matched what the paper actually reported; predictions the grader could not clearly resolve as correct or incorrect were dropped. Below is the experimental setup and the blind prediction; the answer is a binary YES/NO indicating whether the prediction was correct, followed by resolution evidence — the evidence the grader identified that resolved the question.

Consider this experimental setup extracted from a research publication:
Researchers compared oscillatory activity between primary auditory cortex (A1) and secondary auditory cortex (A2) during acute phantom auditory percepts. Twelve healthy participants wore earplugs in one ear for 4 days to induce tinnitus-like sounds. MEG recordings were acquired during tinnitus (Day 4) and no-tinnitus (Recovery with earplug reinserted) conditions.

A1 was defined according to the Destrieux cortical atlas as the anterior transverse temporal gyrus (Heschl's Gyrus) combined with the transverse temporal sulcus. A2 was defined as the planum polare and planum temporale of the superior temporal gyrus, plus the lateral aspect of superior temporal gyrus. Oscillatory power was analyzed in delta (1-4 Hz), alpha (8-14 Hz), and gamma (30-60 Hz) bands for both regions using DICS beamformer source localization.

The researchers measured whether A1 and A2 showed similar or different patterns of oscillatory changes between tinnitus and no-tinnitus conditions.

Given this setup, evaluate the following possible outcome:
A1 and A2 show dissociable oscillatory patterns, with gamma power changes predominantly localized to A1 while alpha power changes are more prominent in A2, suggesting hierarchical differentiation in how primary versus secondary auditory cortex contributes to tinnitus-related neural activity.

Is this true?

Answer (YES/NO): NO